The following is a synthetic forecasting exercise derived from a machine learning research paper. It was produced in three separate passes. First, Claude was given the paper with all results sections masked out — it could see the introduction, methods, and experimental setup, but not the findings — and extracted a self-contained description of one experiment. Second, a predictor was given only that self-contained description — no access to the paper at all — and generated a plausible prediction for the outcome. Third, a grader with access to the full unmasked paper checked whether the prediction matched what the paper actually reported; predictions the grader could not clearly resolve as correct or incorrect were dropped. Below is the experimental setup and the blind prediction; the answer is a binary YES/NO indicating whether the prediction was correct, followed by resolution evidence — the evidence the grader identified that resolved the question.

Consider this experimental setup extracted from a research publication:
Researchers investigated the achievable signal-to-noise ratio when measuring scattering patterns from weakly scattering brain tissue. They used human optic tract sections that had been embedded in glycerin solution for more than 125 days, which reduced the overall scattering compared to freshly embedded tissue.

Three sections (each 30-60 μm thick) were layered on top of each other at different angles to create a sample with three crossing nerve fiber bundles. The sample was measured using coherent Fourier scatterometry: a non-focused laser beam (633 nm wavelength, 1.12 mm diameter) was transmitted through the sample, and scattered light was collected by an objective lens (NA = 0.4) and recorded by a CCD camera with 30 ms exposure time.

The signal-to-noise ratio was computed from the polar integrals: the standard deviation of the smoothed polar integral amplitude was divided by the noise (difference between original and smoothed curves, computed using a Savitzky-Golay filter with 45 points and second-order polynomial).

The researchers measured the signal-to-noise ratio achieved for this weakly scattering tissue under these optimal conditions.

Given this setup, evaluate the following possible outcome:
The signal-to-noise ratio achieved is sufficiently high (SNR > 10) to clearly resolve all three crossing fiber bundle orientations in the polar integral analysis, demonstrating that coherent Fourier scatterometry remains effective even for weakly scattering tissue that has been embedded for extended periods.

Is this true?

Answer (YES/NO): YES